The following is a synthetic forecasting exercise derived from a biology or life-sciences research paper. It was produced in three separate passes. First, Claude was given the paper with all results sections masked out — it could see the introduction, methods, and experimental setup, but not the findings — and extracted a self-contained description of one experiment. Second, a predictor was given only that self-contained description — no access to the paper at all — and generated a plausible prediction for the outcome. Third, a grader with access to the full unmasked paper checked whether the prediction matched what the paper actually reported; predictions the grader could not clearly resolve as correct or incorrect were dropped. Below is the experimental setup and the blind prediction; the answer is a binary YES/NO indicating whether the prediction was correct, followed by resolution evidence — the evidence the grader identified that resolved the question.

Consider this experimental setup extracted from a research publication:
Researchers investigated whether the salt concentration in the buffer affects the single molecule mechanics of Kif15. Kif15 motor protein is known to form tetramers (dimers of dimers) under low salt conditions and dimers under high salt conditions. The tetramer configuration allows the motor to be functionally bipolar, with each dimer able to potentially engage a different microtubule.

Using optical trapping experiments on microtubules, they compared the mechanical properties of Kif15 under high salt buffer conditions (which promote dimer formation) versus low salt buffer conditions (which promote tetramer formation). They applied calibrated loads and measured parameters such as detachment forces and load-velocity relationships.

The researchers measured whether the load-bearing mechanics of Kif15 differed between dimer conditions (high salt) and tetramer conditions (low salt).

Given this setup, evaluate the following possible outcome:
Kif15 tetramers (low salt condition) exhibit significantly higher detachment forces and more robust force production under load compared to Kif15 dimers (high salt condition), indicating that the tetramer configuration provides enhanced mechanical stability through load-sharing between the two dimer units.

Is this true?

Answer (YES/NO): NO